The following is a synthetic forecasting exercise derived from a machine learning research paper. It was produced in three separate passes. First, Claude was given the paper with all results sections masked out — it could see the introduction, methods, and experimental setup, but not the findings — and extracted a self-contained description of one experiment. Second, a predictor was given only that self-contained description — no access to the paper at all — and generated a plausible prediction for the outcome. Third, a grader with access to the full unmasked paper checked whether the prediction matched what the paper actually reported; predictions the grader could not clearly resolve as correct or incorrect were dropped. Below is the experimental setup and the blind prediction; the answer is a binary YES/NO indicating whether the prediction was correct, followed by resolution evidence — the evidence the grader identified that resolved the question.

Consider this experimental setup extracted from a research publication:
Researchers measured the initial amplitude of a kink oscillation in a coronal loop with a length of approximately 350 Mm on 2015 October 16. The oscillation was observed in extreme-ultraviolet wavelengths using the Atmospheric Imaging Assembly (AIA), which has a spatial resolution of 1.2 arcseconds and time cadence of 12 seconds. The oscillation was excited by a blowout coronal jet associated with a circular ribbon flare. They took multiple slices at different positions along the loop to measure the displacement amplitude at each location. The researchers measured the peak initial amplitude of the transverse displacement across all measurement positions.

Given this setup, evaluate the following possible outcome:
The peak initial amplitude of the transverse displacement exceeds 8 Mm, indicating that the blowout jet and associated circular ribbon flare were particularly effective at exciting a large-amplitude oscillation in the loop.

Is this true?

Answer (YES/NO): YES